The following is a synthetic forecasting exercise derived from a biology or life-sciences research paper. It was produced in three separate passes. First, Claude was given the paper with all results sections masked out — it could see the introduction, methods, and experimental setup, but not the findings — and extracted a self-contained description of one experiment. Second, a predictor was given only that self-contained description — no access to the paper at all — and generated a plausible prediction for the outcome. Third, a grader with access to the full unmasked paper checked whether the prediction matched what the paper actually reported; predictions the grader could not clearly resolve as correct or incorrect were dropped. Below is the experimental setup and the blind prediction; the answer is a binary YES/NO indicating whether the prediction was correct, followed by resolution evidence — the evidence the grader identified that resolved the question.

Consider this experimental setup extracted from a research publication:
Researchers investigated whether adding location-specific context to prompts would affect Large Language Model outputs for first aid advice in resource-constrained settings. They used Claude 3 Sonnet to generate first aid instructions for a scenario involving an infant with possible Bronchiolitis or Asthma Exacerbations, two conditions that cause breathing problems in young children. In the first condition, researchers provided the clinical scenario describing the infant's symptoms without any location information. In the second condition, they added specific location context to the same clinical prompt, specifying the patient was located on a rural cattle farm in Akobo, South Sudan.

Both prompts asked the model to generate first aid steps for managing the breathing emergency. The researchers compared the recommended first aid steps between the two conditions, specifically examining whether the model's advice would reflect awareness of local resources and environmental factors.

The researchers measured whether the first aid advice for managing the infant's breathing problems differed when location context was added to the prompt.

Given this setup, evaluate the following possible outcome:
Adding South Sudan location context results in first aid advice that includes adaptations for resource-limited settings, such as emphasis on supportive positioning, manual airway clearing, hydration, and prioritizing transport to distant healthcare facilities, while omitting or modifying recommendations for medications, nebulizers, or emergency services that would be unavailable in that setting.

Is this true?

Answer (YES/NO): NO